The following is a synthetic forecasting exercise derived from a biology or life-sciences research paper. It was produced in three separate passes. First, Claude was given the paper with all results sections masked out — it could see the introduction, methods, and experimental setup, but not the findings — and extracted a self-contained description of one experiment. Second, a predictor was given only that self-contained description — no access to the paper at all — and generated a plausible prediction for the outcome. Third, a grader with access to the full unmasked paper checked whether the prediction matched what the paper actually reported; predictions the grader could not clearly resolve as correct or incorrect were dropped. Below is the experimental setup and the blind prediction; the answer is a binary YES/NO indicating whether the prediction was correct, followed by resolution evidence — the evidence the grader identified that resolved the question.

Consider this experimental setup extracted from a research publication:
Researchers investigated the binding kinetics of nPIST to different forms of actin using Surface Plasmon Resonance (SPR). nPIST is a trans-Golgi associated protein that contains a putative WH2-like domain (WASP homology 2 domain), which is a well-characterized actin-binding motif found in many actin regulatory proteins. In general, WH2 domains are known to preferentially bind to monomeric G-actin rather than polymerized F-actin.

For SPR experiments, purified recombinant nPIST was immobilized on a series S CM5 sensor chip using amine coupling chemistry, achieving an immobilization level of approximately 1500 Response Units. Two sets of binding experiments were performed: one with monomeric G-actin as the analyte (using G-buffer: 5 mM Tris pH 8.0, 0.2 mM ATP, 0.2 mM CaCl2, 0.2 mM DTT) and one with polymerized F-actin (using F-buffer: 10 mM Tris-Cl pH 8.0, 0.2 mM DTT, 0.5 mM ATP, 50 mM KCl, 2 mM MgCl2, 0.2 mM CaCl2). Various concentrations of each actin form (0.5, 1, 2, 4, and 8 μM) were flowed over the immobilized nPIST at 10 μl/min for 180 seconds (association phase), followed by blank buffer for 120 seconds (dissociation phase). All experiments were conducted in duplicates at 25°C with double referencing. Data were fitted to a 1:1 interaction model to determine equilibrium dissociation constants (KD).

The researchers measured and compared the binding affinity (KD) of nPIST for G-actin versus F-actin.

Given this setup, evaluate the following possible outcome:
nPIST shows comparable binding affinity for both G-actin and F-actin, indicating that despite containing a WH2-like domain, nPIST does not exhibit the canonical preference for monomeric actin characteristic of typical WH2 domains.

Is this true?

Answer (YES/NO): NO